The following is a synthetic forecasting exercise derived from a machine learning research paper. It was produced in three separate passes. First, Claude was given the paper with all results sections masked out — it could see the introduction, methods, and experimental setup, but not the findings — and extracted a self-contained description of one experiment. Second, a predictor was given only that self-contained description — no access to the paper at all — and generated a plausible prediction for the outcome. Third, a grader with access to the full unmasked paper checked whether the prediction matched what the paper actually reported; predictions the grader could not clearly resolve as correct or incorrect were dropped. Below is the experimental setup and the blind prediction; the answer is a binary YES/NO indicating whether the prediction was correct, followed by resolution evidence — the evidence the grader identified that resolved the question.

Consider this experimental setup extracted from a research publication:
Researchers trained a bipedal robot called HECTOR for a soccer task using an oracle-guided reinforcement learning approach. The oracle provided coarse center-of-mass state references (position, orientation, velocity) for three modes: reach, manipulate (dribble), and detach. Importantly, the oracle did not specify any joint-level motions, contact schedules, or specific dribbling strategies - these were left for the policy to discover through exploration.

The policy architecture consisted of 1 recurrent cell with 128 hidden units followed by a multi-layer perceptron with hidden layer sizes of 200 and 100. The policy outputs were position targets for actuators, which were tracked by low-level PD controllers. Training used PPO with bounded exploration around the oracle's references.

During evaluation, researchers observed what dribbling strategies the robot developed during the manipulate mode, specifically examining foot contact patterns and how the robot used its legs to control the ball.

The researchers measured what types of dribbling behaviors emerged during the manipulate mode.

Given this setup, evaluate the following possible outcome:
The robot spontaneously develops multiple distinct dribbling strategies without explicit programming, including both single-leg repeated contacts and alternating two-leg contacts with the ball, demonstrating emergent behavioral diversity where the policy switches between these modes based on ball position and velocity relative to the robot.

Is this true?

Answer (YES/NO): NO